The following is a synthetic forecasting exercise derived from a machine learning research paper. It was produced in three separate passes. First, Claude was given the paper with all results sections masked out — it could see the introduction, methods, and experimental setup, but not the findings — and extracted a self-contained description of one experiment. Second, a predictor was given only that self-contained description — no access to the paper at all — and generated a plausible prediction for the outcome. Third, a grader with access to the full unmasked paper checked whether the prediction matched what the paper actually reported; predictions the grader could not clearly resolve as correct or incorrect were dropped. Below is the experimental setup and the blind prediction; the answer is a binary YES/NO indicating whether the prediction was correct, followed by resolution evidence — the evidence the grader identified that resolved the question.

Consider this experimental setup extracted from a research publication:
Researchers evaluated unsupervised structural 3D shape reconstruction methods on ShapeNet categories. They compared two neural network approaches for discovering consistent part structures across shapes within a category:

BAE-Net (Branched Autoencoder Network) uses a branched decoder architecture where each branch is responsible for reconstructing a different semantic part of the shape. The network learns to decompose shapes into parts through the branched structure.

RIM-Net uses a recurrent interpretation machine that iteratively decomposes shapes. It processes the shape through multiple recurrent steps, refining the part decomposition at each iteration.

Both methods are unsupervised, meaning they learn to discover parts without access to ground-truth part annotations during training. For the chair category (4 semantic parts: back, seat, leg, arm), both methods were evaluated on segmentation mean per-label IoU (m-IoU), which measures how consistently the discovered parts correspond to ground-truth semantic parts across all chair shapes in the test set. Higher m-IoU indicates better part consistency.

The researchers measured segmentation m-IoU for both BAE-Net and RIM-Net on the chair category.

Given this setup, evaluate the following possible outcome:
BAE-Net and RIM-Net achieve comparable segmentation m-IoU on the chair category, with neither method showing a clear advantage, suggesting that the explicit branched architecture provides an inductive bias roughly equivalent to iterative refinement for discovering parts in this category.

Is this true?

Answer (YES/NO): NO